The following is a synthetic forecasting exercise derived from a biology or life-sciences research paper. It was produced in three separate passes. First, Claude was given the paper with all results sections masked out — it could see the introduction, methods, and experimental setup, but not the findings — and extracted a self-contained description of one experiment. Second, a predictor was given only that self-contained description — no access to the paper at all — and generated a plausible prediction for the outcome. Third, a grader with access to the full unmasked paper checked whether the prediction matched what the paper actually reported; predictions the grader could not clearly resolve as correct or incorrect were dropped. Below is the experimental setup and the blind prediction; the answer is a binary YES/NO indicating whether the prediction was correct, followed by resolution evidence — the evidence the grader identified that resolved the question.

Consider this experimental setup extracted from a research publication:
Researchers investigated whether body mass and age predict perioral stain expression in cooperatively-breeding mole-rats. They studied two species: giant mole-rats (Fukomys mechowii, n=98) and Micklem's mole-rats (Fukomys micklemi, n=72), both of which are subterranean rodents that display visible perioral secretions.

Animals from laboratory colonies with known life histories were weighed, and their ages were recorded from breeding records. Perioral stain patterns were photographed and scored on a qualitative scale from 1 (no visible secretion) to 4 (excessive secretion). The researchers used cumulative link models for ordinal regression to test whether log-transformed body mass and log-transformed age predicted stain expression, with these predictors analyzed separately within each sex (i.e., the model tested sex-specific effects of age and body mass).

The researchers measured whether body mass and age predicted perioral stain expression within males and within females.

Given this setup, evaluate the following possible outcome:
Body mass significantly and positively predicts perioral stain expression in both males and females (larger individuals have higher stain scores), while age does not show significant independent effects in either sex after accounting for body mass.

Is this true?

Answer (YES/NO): NO